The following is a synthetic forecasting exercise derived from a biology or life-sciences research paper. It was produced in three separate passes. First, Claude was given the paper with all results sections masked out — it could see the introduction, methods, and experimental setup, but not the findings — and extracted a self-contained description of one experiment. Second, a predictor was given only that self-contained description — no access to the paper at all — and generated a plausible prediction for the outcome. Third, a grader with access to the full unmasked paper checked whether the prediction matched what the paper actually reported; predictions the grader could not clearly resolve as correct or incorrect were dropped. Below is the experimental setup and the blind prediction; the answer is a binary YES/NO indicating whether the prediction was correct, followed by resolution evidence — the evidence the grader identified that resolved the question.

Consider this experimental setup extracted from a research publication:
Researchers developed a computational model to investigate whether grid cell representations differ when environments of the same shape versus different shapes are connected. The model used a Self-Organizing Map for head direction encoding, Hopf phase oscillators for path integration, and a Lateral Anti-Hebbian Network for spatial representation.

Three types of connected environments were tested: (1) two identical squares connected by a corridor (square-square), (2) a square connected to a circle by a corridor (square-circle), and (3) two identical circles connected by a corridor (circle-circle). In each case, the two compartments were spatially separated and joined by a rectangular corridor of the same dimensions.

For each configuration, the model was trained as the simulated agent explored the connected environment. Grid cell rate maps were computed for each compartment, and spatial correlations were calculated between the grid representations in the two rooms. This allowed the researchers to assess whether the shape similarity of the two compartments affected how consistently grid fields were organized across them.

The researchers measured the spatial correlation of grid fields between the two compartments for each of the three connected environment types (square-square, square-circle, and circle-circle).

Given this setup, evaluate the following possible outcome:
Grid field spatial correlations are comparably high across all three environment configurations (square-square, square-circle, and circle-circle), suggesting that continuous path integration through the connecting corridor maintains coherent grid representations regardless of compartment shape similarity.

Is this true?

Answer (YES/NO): NO